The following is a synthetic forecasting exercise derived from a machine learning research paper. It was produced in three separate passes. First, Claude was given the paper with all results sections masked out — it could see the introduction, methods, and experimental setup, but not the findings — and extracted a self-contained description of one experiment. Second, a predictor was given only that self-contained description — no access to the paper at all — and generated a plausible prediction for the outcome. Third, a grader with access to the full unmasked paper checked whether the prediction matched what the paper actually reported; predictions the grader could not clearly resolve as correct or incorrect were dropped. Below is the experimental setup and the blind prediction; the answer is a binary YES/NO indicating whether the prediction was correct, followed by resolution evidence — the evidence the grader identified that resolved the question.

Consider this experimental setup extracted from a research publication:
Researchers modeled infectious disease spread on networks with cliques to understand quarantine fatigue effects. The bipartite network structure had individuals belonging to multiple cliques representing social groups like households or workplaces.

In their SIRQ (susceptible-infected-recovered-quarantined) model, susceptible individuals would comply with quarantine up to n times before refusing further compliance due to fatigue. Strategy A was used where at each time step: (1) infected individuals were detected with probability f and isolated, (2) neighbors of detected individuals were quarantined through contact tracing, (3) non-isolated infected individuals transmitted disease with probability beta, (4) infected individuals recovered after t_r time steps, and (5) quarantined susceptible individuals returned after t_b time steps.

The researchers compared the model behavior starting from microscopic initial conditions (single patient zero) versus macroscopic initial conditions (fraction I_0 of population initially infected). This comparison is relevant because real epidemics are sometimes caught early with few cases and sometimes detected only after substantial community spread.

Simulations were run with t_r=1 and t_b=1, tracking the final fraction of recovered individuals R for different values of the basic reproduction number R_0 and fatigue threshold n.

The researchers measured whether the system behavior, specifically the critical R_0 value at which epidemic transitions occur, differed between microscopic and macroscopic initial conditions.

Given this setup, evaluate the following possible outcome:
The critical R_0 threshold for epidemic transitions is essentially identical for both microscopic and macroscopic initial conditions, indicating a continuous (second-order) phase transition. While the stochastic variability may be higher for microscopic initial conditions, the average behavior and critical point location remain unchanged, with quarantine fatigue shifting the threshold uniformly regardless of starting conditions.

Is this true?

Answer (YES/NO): NO